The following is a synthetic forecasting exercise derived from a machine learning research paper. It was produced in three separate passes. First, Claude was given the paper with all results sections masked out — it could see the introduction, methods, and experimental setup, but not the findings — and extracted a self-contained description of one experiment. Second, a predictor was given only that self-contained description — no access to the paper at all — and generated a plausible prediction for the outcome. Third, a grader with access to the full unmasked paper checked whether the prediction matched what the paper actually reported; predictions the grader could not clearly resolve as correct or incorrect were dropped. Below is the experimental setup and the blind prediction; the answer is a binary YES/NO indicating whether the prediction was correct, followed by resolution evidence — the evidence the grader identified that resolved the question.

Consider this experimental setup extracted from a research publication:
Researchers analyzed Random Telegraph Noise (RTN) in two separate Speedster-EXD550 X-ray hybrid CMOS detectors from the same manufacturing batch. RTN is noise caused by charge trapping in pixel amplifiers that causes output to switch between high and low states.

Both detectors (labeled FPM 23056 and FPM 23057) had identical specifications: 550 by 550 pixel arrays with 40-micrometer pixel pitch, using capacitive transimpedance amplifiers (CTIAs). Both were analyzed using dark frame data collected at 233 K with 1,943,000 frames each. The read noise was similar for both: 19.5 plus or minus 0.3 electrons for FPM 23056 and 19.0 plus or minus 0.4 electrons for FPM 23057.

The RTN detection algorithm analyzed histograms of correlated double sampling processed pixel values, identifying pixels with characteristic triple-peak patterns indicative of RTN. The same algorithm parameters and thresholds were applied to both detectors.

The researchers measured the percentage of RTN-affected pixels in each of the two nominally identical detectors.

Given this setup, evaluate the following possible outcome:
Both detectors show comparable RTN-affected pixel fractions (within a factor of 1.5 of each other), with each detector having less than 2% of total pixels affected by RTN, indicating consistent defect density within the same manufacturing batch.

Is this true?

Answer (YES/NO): NO